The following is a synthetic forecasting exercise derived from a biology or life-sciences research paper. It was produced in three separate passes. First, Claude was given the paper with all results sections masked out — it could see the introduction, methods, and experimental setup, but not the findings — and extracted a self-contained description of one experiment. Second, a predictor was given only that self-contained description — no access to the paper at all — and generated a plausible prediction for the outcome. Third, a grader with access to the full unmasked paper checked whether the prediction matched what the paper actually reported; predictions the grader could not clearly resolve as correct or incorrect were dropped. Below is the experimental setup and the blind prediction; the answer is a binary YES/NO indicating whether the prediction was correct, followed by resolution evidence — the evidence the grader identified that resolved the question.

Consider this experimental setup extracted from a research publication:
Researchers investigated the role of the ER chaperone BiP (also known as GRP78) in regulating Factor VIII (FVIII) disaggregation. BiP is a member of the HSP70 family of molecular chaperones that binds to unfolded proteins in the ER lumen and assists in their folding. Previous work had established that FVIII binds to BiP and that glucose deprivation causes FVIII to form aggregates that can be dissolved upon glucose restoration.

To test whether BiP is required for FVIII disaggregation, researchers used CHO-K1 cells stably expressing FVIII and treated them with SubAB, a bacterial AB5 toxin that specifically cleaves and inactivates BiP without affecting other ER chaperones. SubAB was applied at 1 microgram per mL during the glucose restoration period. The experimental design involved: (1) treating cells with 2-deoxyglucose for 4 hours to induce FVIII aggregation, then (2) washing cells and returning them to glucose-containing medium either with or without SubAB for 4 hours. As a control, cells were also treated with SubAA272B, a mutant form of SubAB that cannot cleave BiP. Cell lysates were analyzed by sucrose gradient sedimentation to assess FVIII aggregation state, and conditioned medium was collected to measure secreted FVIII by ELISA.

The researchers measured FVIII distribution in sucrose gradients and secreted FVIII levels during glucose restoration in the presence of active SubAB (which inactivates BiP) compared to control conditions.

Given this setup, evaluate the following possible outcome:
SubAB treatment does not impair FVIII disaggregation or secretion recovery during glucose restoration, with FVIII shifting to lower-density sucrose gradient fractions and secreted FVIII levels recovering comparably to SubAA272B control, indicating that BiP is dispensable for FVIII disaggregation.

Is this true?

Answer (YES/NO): NO